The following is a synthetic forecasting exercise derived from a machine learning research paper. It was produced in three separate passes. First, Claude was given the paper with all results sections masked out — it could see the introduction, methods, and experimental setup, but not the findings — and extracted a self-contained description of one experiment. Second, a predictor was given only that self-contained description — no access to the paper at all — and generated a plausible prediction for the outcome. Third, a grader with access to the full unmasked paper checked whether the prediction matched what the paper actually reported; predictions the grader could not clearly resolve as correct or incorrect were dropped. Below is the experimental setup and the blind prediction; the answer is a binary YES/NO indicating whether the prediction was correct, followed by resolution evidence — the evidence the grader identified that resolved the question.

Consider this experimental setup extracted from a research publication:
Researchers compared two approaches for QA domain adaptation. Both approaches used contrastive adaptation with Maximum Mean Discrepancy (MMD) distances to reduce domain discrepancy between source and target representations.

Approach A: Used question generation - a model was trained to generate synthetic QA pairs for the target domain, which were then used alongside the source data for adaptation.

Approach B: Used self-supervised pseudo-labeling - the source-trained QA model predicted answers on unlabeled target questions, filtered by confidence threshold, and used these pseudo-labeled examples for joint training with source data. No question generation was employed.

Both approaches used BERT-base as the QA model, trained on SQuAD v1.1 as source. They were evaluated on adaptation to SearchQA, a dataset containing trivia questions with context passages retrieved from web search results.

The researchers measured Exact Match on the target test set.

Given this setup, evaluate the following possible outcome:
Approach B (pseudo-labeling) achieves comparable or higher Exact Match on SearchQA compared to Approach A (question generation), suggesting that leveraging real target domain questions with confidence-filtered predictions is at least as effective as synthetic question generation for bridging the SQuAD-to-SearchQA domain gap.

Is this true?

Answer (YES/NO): NO